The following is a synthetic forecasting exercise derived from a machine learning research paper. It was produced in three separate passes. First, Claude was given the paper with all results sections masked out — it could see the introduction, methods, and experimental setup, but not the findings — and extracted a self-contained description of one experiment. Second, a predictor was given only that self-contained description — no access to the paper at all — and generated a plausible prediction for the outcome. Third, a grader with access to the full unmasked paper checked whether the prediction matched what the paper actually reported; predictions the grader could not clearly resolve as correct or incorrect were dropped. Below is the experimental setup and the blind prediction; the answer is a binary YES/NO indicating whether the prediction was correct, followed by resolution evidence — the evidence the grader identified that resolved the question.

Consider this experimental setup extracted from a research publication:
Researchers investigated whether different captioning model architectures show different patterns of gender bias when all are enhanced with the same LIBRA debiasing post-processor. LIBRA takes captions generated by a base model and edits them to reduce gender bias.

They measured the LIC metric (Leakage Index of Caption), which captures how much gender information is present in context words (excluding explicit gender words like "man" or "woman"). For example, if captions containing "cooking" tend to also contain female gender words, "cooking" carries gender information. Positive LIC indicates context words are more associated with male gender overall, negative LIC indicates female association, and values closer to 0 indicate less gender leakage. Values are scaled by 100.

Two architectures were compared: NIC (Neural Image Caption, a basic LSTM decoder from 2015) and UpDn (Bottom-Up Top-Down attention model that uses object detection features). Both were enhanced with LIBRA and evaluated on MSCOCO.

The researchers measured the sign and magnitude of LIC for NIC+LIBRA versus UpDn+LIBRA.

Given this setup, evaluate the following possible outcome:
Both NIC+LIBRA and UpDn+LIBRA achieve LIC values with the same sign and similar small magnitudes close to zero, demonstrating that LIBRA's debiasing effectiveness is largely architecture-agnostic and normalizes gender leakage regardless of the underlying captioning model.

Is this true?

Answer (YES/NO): NO